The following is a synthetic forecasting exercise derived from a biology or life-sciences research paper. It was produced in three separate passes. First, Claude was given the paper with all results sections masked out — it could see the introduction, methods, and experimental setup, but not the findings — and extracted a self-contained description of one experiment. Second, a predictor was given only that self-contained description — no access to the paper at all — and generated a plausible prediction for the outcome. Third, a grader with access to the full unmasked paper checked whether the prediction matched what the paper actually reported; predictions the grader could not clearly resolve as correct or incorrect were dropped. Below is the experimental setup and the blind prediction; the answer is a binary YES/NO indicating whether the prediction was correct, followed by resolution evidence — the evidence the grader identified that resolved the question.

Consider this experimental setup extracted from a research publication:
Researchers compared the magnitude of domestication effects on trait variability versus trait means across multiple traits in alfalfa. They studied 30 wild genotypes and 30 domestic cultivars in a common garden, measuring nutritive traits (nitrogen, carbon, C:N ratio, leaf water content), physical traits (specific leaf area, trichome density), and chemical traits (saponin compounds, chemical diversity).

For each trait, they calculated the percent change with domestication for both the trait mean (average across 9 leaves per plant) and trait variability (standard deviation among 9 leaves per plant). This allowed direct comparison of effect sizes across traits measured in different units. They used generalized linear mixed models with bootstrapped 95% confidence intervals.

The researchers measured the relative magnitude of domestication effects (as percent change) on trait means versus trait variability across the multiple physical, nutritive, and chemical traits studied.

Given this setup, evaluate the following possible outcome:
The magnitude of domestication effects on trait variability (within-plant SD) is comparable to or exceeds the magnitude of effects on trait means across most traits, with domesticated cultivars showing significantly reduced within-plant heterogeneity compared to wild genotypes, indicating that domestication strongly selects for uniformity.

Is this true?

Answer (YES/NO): NO